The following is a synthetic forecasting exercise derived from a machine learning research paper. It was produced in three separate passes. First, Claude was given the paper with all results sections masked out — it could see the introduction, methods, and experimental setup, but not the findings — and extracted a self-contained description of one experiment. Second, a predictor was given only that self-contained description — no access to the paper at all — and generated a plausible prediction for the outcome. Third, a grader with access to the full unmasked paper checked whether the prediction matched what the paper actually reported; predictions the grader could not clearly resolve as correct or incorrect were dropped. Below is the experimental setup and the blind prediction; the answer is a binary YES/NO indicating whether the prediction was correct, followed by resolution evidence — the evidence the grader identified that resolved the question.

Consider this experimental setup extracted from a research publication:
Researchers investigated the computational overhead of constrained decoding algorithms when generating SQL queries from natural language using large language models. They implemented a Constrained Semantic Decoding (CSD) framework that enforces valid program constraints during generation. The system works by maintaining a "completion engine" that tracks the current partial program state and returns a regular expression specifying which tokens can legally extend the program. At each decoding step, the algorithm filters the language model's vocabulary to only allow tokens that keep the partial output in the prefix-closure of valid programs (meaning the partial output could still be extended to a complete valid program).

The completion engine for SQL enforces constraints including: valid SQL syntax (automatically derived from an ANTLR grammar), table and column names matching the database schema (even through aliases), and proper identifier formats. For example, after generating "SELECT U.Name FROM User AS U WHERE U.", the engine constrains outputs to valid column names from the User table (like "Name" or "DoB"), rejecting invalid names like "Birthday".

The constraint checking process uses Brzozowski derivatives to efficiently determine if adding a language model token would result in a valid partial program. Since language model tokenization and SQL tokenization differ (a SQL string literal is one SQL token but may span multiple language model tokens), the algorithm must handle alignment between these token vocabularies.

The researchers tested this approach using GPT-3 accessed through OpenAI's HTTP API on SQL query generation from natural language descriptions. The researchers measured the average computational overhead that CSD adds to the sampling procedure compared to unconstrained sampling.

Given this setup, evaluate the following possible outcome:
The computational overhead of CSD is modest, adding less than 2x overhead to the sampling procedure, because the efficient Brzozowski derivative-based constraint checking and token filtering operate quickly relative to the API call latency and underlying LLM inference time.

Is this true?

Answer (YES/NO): YES